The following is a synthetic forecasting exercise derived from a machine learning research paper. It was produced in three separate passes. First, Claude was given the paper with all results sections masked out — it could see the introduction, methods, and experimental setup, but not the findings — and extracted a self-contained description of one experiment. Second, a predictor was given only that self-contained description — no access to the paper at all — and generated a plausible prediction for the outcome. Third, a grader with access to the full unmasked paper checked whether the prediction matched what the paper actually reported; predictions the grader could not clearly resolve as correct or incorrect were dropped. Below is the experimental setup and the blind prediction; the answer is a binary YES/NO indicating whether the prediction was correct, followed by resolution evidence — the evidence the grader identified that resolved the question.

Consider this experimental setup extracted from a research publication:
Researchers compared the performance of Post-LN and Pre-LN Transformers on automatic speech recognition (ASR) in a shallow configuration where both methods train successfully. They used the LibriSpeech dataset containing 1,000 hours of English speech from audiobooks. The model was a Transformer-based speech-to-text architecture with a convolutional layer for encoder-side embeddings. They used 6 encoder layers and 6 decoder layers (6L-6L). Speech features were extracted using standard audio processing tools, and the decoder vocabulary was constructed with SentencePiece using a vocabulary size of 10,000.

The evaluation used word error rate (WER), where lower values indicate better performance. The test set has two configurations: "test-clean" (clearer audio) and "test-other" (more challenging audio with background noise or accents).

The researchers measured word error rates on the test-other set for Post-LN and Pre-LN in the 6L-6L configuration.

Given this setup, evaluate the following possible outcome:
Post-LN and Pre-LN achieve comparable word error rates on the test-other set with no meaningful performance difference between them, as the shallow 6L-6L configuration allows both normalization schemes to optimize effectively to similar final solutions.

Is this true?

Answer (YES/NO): NO